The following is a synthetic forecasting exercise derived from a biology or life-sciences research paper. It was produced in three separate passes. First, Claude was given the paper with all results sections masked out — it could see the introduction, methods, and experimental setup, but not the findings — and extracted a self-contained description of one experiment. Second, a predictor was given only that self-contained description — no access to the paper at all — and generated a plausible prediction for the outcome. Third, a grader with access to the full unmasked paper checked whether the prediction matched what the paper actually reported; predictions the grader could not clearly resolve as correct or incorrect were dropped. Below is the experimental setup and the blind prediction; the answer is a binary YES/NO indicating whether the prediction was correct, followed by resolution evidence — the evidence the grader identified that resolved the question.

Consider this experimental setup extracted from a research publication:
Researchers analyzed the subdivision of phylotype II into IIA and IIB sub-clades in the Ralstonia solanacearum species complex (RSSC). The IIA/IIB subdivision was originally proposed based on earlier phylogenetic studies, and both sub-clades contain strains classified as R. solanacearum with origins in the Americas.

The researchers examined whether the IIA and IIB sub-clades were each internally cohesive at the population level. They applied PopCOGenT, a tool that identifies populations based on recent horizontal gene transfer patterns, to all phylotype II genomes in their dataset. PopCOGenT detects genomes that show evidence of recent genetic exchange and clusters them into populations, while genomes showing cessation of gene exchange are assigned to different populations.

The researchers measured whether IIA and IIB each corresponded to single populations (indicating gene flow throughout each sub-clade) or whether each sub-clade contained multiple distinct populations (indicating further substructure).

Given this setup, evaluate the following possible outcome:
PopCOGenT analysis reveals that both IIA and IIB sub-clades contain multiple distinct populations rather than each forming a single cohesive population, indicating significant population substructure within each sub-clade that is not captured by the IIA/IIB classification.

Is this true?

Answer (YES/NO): YES